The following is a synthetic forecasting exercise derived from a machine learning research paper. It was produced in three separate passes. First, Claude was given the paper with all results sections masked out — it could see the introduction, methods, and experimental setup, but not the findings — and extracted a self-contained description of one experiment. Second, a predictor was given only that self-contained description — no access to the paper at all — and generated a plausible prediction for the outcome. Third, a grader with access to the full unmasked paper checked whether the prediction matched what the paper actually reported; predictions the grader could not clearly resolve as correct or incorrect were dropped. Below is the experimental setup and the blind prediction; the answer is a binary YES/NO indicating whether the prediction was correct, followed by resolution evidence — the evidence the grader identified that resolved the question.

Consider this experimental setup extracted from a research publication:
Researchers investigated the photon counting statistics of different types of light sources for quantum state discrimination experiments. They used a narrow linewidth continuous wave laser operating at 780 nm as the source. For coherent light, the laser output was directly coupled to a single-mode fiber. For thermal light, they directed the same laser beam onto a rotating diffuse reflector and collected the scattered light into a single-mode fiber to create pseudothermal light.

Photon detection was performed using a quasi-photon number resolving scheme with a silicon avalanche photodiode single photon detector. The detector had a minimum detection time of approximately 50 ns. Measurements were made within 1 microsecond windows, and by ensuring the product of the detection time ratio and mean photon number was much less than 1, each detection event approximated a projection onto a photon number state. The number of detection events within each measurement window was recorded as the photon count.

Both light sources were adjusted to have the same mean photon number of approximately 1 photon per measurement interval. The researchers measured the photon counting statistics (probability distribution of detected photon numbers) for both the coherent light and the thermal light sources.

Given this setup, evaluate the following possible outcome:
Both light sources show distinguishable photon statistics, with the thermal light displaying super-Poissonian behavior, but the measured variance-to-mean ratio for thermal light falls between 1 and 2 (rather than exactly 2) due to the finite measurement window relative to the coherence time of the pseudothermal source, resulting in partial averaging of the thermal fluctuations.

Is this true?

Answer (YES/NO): NO